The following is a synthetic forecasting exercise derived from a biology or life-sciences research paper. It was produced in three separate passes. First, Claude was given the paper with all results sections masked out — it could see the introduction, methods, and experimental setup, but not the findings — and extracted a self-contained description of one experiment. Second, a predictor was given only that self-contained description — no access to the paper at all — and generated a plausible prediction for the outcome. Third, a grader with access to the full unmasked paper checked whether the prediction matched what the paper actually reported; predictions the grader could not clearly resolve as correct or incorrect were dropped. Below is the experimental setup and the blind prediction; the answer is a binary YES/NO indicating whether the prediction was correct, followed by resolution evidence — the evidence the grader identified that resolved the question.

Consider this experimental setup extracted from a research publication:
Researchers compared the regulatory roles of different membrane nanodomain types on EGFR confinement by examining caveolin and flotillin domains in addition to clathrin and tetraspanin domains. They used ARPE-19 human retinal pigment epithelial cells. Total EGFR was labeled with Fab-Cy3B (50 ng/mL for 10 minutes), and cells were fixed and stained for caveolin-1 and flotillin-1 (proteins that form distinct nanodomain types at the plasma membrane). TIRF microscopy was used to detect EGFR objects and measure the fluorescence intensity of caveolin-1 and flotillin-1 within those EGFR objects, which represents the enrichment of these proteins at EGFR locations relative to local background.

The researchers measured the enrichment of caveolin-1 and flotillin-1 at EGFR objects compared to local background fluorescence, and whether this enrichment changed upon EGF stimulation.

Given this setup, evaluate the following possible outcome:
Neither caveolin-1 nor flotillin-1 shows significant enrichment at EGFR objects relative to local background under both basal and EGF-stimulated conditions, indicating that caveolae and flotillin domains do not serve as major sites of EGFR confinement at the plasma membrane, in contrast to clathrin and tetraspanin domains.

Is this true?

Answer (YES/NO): YES